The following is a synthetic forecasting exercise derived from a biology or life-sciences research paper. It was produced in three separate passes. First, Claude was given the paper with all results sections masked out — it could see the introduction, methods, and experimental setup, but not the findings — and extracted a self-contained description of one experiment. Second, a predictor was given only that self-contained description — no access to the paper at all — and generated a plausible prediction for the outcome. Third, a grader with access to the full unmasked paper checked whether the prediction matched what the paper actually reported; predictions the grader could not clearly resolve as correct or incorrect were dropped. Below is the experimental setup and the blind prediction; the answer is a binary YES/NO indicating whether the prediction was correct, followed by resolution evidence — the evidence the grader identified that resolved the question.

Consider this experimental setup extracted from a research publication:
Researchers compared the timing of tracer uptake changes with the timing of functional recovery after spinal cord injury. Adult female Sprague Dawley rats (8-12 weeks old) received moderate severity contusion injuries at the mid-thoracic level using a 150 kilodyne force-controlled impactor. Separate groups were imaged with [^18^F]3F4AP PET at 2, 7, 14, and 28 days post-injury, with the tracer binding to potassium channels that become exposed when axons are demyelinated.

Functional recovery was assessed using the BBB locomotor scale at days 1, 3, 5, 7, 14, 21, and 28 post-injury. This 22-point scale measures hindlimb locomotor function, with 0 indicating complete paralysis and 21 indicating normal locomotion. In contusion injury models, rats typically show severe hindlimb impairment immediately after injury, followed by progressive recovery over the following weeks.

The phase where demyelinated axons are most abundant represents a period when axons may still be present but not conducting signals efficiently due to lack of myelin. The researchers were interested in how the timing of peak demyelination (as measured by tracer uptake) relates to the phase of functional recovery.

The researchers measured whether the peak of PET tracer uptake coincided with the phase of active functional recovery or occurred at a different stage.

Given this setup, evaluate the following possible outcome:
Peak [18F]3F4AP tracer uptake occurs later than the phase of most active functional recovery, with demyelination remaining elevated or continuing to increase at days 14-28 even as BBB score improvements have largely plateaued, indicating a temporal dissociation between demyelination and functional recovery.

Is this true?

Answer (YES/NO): NO